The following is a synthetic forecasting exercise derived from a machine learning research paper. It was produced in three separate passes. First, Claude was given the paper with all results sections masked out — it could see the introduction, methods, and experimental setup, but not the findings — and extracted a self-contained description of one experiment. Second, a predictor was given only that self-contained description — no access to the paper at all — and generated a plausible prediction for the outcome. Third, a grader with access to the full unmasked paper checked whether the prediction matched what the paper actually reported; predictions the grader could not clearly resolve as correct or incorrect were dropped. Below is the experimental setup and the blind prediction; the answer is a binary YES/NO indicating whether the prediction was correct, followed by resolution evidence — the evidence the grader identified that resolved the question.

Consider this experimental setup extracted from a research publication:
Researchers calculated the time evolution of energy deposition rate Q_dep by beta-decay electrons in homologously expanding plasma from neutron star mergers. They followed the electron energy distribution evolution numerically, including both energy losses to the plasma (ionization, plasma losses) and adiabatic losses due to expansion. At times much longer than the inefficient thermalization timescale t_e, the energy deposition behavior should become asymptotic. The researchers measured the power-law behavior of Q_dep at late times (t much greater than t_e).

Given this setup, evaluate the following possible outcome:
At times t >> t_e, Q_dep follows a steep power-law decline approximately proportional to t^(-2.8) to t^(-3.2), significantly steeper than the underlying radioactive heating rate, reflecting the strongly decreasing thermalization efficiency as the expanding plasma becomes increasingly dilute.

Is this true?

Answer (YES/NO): YES